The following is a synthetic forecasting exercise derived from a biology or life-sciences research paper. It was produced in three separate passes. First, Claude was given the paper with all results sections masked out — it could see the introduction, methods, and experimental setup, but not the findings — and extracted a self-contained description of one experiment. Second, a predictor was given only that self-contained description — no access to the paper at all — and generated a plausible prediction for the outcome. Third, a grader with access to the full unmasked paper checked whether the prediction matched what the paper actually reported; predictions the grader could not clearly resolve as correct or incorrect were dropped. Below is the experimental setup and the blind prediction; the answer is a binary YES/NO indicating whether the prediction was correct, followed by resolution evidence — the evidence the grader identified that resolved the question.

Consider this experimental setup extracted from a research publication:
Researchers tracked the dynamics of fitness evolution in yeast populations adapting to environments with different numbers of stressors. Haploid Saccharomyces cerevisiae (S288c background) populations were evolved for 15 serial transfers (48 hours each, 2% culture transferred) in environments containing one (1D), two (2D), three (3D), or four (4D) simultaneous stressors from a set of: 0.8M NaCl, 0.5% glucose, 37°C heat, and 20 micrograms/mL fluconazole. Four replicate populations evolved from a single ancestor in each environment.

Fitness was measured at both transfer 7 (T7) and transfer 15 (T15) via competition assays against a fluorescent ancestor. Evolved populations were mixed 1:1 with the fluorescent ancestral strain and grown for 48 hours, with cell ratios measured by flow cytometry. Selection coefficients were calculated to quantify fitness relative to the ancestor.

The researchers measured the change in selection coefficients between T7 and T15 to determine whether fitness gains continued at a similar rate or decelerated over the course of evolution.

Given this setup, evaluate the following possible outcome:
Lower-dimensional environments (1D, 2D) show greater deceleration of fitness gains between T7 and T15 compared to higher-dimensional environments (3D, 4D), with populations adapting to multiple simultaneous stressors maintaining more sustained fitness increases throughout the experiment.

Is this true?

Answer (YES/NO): YES